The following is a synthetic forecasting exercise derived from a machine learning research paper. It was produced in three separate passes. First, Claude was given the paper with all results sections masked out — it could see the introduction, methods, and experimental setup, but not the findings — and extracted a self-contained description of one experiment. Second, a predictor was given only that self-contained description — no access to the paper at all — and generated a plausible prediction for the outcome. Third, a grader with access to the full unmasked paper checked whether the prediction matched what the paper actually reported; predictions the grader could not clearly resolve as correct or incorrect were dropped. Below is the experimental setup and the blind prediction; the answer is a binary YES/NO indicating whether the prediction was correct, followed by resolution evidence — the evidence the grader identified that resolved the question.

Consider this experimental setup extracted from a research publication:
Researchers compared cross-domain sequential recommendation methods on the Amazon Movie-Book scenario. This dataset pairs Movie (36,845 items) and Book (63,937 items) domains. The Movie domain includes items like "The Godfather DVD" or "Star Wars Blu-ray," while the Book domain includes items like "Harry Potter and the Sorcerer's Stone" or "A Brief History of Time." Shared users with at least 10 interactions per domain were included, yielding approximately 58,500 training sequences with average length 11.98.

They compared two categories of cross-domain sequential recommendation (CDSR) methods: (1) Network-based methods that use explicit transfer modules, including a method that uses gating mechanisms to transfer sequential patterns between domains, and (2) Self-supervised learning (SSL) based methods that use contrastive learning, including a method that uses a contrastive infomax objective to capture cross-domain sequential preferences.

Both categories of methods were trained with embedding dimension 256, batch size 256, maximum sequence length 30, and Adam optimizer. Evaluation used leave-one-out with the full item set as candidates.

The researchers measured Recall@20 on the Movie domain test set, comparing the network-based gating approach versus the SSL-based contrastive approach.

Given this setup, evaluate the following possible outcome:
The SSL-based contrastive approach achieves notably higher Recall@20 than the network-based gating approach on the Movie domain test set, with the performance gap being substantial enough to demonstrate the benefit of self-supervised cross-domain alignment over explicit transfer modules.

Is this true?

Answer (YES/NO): YES